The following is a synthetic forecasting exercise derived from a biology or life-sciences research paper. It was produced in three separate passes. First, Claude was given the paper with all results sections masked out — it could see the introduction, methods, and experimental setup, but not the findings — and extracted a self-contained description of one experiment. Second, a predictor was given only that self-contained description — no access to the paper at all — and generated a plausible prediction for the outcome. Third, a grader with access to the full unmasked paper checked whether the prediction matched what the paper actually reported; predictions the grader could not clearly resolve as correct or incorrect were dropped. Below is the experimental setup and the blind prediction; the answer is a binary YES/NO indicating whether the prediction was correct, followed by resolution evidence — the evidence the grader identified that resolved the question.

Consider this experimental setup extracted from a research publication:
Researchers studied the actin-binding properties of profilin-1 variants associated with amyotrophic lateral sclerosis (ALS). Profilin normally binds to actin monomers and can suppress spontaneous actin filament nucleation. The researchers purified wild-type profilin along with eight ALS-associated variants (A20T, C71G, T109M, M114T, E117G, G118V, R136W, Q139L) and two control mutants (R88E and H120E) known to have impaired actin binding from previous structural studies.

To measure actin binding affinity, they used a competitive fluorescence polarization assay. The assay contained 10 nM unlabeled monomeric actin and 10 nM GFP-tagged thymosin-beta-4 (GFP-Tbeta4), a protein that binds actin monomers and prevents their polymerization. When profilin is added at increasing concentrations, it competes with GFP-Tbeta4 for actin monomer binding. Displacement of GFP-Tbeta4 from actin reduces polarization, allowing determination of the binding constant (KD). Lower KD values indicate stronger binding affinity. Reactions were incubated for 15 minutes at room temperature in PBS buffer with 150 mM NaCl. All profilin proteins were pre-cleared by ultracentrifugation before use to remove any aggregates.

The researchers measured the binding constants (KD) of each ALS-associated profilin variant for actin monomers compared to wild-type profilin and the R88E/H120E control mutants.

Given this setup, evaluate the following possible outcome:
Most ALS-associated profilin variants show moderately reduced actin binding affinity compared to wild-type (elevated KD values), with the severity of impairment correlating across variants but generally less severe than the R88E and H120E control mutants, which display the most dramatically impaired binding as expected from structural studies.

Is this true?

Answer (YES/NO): NO